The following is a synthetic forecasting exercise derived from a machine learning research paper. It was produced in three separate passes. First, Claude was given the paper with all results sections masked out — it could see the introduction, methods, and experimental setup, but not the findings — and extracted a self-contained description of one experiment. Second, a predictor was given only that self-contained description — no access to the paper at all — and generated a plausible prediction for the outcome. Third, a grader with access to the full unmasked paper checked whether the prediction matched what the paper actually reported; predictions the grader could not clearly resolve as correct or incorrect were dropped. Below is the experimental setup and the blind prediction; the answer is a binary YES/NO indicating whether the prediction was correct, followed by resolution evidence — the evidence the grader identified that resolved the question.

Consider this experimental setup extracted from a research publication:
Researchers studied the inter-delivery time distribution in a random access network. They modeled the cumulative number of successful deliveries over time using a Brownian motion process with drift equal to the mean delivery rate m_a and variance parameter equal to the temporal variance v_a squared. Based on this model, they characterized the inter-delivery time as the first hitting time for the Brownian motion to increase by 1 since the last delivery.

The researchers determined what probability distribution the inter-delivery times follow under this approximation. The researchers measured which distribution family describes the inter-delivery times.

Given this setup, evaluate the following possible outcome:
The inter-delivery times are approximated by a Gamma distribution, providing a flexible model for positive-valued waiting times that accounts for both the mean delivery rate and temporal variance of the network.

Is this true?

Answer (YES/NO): NO